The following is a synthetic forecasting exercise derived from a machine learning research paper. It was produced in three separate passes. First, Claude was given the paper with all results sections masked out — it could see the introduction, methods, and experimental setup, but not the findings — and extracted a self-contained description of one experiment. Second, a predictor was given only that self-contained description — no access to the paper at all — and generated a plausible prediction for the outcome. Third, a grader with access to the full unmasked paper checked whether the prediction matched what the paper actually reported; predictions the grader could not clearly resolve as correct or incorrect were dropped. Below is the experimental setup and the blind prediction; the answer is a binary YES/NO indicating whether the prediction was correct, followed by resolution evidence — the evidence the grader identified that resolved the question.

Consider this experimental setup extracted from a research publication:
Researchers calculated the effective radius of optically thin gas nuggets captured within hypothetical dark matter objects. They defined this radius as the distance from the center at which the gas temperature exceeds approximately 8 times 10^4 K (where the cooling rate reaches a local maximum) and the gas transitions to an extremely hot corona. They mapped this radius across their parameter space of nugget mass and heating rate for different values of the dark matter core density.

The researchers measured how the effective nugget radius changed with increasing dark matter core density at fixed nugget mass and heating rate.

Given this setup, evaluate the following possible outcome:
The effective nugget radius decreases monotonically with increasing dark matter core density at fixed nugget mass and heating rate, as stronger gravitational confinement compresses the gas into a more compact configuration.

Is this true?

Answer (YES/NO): YES